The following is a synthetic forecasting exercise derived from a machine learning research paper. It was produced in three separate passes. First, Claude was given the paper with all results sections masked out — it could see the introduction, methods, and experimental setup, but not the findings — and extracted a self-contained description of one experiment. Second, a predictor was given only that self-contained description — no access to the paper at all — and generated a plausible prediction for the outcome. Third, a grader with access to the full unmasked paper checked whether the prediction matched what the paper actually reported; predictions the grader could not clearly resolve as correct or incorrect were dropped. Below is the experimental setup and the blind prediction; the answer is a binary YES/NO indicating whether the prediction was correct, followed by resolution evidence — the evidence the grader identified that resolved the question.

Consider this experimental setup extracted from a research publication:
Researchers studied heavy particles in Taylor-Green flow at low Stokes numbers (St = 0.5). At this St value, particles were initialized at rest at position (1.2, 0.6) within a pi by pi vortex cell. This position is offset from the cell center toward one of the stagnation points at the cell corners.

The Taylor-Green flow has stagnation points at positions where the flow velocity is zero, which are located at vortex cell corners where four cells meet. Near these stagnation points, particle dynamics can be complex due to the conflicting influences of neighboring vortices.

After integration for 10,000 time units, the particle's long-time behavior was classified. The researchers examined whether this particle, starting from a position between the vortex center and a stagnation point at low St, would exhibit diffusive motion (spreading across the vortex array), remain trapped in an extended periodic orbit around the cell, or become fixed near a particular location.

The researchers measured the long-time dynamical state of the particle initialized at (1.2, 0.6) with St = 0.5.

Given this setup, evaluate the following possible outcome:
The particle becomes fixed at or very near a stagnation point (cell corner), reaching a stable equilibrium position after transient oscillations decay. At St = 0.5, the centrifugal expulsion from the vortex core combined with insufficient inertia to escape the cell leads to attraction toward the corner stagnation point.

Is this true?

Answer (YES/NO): YES